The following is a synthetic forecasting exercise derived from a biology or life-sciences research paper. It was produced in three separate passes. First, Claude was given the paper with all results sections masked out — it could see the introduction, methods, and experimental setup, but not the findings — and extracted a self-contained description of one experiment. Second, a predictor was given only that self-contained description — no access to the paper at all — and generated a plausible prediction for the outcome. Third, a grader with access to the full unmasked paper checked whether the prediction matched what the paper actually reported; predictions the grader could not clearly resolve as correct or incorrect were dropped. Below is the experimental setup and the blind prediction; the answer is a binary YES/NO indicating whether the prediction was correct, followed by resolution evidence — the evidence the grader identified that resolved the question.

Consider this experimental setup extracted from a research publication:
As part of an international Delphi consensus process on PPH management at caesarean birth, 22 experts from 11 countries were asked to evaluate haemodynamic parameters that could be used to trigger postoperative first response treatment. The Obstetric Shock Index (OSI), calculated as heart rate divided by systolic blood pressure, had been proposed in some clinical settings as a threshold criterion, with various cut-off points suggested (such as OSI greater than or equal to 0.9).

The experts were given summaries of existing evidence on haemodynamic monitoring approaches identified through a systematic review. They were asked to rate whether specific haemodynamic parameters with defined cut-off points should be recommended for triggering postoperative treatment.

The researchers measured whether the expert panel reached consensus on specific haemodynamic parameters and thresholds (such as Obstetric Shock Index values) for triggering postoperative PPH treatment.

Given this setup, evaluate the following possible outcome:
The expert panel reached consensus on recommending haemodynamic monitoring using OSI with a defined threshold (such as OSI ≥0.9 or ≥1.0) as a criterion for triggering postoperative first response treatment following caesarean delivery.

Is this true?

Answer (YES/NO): NO